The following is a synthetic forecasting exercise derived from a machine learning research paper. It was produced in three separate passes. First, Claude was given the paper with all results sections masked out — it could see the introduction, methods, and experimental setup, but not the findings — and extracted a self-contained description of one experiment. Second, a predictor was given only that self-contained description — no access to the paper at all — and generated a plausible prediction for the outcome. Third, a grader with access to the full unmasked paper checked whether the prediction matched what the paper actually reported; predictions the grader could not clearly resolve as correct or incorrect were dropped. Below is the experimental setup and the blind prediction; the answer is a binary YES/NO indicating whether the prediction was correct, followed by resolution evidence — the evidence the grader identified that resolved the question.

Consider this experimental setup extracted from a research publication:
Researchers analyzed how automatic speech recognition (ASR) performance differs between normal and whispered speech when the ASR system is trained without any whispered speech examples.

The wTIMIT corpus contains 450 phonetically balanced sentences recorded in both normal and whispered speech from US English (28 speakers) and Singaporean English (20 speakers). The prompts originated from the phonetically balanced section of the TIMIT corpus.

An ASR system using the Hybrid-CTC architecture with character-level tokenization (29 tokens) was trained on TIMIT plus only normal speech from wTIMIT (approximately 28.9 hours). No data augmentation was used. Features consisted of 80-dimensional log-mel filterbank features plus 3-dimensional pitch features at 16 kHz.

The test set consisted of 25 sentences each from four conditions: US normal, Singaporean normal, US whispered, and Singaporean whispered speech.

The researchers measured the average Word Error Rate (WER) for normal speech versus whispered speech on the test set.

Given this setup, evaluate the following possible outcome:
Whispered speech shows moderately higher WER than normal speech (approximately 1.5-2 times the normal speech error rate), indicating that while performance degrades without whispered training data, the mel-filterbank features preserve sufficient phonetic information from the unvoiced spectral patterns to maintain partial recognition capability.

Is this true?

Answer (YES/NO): NO